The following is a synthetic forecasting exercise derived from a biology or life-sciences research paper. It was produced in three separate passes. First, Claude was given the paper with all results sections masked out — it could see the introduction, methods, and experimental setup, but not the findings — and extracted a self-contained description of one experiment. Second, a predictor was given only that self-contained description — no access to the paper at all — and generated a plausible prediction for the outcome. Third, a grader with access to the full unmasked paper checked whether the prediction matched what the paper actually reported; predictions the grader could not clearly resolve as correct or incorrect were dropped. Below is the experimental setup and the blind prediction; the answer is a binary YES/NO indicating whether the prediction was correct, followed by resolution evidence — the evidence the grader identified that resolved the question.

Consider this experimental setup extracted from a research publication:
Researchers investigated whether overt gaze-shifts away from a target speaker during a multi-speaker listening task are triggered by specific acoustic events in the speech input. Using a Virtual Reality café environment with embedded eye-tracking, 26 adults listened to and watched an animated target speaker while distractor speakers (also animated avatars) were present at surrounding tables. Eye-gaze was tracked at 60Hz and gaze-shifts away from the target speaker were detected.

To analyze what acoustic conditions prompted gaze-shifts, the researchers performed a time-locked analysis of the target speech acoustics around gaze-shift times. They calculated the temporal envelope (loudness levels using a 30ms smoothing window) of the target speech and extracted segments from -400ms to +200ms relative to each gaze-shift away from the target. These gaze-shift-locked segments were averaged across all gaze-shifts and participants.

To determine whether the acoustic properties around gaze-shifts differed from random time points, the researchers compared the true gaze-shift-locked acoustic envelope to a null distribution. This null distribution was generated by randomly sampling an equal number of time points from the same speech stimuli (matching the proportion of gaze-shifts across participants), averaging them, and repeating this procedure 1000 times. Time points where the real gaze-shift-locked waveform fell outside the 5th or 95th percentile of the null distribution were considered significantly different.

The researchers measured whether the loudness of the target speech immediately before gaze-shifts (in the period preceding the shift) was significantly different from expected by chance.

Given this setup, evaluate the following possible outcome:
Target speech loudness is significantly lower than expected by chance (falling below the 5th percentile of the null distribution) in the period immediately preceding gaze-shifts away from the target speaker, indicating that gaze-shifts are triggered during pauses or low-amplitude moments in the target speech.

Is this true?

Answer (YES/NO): YES